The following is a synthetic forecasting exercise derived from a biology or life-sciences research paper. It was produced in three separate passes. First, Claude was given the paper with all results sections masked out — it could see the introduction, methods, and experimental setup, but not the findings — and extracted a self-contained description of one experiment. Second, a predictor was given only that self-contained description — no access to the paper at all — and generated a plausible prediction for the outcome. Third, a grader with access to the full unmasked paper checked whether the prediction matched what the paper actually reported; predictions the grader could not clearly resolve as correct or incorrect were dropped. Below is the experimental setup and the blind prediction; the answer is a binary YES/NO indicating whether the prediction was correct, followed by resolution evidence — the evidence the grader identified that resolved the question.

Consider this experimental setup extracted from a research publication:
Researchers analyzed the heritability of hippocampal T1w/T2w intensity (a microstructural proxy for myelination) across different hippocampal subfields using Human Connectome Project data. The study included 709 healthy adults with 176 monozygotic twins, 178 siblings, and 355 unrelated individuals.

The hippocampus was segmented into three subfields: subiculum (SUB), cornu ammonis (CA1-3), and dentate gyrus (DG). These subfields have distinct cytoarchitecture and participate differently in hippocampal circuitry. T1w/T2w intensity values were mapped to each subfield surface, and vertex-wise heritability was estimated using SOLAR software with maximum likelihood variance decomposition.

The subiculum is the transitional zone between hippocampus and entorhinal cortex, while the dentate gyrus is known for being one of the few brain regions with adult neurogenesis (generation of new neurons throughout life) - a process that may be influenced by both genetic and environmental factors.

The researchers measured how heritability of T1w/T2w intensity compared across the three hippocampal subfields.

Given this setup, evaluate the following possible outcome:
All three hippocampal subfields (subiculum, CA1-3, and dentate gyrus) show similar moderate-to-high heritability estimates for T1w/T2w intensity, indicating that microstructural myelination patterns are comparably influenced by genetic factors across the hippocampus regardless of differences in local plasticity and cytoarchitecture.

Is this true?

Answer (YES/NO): YES